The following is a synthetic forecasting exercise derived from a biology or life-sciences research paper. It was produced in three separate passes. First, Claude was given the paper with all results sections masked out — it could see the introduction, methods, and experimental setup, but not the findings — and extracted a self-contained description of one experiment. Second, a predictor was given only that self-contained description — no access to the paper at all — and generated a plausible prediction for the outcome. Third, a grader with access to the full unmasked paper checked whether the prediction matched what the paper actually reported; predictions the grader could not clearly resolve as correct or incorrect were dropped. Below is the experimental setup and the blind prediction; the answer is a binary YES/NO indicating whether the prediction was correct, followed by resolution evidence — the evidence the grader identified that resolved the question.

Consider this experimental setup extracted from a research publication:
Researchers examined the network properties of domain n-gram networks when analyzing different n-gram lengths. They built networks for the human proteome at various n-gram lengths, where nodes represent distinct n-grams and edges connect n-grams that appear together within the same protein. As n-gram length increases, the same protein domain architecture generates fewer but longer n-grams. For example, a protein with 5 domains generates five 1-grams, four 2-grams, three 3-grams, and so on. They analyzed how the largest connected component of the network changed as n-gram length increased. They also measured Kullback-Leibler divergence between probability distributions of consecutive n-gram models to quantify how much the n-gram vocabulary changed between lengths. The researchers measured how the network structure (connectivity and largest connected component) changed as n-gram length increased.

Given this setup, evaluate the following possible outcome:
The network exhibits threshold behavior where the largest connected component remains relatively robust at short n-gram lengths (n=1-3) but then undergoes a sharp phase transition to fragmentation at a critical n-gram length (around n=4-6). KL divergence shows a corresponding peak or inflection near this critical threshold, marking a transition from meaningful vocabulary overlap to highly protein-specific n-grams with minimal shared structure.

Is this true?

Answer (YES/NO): NO